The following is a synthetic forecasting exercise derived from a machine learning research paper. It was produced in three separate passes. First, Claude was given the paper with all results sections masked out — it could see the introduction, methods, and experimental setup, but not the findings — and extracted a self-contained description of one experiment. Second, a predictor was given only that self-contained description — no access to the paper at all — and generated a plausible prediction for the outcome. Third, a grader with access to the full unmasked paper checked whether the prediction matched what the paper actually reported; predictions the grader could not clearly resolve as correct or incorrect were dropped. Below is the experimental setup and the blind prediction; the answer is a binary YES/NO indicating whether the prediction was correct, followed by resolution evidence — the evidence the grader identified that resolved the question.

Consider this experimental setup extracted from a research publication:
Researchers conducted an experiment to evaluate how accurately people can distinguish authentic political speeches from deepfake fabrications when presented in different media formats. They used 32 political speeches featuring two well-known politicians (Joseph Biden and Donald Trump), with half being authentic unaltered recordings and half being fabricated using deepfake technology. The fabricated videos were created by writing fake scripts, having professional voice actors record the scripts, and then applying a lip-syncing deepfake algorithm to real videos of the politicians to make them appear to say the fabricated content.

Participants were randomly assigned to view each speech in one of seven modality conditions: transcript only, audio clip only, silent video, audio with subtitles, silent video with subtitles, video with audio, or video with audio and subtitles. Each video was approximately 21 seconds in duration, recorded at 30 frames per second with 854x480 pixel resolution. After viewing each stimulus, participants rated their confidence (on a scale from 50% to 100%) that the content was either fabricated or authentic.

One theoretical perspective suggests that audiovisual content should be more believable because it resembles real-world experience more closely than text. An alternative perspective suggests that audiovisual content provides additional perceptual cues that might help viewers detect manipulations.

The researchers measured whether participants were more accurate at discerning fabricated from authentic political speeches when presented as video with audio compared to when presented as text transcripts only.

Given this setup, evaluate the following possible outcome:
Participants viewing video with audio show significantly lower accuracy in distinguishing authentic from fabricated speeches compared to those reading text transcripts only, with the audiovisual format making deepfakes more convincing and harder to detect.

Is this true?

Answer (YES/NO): NO